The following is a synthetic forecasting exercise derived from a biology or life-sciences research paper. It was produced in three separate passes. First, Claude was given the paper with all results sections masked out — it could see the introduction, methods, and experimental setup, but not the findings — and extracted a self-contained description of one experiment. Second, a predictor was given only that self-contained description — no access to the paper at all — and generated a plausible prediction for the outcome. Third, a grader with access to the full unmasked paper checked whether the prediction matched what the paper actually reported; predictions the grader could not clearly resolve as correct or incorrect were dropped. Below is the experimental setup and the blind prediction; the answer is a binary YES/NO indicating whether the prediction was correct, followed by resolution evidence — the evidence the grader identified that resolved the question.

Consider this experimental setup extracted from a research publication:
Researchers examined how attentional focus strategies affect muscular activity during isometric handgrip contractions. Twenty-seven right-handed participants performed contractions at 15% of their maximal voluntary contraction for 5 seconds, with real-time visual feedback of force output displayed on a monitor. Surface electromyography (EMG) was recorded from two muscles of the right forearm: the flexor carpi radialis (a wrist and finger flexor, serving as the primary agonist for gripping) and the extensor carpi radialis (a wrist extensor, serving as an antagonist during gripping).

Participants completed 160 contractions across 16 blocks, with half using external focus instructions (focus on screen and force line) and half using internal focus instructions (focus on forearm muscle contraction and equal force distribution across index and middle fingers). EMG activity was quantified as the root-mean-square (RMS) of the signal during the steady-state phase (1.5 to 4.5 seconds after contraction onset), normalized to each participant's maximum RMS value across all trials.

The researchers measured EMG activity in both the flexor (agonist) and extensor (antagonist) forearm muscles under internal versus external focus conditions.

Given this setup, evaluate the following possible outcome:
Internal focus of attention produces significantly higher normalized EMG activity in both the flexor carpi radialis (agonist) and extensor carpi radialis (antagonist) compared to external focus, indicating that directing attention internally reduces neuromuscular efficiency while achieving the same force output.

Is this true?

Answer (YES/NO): NO